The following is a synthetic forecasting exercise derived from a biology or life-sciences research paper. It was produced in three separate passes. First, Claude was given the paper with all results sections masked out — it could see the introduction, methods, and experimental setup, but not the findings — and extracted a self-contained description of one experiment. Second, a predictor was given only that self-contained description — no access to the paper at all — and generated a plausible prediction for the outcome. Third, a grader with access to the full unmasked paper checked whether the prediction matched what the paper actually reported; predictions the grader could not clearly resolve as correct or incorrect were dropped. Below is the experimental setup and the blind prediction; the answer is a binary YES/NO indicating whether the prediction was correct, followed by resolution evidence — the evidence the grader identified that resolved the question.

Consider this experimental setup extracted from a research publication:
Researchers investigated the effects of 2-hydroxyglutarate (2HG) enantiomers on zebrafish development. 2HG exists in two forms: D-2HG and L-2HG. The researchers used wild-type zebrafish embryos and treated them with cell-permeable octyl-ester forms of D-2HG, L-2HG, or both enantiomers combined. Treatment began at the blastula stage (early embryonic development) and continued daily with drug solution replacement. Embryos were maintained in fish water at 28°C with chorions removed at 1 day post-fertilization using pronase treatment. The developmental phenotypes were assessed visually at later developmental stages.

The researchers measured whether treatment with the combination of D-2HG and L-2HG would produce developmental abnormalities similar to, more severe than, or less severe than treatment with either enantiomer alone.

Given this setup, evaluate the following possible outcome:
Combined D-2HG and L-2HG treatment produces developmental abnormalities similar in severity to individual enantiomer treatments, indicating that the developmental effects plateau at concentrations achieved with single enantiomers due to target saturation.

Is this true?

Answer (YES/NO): NO